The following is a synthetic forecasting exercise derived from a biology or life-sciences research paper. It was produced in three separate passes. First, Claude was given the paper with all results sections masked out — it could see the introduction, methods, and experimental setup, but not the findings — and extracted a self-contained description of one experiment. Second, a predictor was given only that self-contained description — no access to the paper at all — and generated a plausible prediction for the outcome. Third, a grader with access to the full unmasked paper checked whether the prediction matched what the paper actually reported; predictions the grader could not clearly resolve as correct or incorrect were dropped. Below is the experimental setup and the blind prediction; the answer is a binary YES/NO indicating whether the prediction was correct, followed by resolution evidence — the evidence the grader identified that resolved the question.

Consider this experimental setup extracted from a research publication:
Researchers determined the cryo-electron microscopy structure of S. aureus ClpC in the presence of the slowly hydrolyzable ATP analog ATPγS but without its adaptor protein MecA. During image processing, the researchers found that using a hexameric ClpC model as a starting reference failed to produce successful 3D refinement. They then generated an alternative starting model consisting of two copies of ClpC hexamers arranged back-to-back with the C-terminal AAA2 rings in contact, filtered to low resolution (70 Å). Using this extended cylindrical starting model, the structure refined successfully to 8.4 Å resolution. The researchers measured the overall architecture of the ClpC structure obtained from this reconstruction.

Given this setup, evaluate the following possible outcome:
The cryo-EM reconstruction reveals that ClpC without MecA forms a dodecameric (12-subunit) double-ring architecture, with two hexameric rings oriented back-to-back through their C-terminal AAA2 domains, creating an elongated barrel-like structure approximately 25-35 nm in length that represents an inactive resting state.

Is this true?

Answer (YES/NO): NO